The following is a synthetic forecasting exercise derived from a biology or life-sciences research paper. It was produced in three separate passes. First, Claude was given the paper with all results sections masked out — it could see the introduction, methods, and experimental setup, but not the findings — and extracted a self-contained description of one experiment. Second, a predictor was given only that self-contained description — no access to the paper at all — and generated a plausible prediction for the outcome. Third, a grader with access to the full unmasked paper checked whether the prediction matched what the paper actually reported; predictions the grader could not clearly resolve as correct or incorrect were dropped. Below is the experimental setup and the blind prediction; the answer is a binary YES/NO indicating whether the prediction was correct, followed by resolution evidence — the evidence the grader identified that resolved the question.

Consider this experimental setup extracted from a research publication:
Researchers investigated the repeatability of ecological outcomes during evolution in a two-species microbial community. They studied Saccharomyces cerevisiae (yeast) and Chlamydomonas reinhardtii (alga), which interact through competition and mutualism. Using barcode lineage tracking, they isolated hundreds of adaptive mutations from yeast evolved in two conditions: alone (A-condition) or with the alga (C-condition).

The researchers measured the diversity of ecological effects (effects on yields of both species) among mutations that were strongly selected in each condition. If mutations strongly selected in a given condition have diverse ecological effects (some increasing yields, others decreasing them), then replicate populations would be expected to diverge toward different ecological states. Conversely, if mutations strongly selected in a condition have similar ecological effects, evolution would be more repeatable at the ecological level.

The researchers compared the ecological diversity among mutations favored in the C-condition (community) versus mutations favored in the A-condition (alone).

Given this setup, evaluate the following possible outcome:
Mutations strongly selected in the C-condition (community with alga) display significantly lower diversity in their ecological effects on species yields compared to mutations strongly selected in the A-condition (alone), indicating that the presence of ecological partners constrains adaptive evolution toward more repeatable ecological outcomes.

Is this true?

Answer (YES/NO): YES